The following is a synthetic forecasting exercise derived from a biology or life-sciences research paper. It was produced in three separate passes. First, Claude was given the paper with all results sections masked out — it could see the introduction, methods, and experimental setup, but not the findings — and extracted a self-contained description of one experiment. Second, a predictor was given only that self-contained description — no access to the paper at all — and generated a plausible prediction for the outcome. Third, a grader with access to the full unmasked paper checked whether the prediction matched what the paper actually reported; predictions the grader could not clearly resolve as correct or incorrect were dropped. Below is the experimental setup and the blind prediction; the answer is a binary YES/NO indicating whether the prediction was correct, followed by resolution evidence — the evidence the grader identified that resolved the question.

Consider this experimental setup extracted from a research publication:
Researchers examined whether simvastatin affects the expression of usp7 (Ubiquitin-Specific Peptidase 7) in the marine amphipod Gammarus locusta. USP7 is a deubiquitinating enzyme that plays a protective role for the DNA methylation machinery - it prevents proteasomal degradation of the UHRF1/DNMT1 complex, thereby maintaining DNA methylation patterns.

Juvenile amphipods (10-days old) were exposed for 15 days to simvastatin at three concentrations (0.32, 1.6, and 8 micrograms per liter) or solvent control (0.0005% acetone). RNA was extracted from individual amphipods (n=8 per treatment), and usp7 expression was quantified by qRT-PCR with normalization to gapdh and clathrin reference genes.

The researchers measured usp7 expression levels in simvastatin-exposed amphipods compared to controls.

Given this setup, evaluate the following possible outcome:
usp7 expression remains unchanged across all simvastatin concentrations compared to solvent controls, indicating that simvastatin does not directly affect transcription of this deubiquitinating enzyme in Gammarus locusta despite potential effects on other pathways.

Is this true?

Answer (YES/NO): YES